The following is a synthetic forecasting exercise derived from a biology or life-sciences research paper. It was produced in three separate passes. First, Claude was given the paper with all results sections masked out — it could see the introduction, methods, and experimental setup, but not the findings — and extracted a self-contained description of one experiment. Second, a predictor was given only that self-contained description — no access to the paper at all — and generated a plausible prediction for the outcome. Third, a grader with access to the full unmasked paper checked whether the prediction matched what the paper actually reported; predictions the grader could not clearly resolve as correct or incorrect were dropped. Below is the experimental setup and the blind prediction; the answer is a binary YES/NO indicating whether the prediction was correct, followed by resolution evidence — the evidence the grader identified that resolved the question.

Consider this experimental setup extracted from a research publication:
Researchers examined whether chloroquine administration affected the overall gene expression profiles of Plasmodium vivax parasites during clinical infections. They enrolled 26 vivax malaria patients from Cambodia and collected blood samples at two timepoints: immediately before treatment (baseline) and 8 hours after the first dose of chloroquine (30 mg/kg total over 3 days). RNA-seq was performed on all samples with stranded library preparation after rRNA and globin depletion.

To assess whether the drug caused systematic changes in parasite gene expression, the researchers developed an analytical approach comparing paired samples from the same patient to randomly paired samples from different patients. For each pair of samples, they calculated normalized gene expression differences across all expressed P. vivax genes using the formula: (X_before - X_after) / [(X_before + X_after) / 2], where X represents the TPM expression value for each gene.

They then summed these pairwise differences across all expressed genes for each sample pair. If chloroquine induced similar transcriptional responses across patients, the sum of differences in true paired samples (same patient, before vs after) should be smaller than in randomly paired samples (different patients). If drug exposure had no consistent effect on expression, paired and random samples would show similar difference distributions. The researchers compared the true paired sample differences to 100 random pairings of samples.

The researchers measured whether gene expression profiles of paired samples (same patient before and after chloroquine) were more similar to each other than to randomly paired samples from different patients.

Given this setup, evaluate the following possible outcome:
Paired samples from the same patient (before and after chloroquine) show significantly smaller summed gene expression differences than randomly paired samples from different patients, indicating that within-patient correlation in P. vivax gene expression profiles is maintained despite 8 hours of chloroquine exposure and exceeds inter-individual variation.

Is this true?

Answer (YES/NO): YES